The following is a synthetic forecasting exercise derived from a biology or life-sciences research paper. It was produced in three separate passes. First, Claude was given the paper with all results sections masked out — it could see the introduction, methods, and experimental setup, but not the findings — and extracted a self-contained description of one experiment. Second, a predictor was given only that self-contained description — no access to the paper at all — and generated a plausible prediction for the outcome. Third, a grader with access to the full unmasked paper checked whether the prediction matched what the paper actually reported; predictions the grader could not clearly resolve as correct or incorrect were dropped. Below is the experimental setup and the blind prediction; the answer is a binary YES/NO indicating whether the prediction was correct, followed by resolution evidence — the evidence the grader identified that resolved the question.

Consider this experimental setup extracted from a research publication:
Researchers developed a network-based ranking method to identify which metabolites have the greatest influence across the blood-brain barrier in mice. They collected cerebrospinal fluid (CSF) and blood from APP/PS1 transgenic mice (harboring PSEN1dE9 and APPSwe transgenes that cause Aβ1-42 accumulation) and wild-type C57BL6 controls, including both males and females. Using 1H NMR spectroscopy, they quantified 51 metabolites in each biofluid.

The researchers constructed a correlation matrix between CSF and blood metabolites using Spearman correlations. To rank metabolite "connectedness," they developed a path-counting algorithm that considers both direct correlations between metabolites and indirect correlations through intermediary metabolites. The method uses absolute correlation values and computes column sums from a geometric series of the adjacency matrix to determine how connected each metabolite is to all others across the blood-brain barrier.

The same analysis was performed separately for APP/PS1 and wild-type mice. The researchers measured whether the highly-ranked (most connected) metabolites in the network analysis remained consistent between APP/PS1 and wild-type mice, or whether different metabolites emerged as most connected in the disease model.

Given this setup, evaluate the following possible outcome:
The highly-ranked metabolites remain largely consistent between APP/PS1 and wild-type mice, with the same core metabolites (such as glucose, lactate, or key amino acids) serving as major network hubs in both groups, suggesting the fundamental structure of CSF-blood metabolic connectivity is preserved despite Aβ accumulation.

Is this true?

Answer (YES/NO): NO